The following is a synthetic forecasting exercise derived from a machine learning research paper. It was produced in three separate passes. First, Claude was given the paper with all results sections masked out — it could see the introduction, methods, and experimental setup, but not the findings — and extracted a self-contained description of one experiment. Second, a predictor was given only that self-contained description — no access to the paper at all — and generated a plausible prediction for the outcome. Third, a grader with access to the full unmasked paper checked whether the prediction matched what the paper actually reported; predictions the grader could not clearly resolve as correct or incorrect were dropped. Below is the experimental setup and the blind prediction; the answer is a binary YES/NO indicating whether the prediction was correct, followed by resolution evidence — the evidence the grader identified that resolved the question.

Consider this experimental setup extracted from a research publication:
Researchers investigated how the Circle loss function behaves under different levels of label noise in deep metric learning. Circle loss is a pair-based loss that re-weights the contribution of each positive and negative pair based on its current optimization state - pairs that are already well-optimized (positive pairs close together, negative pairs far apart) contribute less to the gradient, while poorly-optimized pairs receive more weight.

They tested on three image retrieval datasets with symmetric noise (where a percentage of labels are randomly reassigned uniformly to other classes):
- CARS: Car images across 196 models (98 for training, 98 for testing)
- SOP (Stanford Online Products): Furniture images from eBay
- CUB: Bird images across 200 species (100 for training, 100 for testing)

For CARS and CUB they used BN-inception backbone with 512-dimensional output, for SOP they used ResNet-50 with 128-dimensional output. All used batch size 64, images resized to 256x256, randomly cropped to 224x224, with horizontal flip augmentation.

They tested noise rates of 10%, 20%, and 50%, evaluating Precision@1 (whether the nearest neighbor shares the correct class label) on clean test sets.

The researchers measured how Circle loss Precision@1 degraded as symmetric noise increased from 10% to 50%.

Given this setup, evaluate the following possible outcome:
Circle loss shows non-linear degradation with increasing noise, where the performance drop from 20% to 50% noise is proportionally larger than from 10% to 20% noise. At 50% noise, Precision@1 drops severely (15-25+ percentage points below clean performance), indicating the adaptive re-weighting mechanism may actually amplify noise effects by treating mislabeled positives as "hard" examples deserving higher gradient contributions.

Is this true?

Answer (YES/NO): YES